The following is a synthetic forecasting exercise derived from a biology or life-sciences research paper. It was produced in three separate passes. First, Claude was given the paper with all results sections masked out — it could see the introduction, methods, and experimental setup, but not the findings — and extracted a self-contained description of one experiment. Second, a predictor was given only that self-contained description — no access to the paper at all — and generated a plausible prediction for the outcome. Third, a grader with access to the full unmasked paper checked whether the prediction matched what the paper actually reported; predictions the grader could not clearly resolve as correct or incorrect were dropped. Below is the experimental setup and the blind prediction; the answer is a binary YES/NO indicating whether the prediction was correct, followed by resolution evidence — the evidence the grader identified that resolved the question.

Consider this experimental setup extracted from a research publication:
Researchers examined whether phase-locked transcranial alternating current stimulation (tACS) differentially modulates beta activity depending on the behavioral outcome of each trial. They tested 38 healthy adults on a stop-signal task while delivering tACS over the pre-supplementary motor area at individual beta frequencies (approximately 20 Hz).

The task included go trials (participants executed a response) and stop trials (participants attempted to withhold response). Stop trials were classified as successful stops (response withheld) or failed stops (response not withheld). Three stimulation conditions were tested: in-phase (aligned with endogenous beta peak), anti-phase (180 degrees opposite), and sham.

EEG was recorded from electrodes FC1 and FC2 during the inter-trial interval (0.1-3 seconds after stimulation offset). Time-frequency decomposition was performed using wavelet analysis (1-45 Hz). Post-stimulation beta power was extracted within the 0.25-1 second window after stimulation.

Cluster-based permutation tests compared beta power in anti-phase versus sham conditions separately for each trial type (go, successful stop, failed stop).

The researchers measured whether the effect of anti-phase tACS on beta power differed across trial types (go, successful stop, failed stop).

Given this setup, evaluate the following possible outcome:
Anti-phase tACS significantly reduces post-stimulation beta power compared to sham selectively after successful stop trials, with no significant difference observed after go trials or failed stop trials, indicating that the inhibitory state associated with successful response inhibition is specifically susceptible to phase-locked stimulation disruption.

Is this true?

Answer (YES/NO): NO